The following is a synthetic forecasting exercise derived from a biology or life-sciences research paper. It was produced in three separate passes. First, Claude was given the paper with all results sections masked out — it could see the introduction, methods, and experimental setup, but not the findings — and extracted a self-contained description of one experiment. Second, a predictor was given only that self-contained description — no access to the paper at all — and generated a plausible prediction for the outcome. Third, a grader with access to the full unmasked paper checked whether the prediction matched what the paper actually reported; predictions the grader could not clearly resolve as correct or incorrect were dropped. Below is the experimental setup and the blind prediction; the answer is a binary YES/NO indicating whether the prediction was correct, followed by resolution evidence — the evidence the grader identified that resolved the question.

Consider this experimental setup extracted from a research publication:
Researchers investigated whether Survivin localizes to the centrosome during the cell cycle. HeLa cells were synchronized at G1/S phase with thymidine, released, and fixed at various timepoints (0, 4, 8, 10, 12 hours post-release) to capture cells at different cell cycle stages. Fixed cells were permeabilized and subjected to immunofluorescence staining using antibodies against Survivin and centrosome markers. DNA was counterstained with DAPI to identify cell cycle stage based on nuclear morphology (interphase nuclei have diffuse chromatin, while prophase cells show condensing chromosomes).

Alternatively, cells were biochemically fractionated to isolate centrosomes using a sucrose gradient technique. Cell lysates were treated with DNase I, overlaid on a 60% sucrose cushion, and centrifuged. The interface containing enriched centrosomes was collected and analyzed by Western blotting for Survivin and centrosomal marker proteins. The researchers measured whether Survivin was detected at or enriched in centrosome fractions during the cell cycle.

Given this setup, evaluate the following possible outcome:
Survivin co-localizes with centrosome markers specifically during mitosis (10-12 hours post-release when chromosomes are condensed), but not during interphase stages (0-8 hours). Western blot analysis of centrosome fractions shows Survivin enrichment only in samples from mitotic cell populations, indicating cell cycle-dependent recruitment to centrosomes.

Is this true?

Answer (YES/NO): NO